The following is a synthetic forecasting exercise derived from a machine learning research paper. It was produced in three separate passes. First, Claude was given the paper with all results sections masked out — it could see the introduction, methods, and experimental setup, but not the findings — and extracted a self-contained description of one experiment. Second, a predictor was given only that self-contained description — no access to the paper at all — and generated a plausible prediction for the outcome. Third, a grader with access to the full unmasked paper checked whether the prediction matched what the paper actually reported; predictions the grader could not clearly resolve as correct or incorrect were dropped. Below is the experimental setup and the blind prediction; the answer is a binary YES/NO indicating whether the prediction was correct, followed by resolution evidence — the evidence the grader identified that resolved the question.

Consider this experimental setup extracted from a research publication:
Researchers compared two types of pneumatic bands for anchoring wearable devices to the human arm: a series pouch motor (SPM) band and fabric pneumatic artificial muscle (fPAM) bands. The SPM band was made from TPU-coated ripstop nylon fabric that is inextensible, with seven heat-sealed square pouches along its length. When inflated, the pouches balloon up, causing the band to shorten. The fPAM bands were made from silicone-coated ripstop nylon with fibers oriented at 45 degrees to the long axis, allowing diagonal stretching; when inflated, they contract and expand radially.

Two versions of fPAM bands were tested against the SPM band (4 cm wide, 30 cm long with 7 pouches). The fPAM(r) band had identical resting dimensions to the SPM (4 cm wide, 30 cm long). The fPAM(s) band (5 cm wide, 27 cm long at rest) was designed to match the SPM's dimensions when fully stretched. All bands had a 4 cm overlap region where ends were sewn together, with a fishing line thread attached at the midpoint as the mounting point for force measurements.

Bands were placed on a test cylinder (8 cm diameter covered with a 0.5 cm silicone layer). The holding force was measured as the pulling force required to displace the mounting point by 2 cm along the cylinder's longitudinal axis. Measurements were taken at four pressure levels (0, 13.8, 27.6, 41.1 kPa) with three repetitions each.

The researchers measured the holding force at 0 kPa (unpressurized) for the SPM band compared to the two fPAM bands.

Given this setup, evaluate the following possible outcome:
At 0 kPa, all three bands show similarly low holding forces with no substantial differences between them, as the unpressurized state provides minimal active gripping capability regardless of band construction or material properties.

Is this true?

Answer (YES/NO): NO